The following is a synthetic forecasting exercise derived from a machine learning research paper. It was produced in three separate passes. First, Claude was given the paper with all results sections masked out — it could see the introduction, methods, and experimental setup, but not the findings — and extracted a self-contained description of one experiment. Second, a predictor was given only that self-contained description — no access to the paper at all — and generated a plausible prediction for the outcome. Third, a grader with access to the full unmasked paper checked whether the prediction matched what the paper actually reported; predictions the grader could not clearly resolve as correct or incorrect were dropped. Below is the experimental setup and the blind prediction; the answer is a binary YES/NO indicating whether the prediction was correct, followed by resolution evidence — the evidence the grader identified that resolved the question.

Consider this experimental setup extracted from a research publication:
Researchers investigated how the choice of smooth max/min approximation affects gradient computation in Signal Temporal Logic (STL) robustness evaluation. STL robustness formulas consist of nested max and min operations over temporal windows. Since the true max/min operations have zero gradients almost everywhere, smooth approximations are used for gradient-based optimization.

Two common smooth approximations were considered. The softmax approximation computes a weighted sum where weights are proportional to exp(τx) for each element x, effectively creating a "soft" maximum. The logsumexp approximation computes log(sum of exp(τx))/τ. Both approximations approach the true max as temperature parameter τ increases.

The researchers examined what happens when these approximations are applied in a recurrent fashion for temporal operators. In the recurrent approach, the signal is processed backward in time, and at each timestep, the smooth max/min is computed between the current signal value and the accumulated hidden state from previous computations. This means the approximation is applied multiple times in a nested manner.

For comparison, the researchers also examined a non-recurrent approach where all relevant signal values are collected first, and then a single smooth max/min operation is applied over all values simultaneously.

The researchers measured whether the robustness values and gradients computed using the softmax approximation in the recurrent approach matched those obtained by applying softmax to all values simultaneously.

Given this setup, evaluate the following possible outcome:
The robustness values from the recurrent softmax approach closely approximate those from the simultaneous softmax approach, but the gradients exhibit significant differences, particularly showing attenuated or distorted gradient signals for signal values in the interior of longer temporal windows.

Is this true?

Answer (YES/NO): NO